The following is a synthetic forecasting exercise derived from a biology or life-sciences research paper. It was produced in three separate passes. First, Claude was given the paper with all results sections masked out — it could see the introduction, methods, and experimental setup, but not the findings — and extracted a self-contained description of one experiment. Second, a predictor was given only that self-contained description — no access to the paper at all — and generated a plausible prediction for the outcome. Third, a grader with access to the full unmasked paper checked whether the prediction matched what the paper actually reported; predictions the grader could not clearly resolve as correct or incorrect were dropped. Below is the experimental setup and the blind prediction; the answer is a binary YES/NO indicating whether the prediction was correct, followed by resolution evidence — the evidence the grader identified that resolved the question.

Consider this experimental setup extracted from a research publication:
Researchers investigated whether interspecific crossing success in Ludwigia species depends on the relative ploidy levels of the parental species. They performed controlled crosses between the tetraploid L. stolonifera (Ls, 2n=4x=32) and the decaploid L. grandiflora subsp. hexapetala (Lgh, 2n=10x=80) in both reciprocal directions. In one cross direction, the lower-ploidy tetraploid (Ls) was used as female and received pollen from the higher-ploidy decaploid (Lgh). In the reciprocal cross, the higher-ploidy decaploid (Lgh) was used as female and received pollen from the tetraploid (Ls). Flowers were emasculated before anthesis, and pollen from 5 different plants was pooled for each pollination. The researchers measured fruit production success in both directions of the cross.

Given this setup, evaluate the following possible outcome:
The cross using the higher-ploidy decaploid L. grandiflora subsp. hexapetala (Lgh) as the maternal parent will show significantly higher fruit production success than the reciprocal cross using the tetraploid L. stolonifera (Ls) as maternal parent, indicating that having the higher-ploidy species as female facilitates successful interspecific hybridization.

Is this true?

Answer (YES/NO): NO